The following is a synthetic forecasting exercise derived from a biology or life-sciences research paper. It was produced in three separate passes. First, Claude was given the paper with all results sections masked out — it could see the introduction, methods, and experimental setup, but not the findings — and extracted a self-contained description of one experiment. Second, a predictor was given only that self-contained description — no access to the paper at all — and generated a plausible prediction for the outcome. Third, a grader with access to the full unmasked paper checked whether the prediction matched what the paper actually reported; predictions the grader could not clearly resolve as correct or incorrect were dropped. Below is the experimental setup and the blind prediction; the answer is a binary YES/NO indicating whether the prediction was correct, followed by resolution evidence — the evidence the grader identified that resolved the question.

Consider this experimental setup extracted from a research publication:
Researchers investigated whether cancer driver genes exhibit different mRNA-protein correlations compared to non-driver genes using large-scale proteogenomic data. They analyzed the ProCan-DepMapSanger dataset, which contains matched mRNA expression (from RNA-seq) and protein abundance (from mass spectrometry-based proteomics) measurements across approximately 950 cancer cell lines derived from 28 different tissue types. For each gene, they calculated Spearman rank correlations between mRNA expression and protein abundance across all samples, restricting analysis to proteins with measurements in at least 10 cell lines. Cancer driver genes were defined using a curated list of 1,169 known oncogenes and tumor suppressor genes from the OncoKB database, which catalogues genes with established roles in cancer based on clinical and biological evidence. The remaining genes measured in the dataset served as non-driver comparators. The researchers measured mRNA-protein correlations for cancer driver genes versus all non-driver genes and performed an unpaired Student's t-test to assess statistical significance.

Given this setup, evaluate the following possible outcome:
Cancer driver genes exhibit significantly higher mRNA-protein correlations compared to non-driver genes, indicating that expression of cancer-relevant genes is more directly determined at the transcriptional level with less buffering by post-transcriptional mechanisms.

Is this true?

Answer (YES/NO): YES